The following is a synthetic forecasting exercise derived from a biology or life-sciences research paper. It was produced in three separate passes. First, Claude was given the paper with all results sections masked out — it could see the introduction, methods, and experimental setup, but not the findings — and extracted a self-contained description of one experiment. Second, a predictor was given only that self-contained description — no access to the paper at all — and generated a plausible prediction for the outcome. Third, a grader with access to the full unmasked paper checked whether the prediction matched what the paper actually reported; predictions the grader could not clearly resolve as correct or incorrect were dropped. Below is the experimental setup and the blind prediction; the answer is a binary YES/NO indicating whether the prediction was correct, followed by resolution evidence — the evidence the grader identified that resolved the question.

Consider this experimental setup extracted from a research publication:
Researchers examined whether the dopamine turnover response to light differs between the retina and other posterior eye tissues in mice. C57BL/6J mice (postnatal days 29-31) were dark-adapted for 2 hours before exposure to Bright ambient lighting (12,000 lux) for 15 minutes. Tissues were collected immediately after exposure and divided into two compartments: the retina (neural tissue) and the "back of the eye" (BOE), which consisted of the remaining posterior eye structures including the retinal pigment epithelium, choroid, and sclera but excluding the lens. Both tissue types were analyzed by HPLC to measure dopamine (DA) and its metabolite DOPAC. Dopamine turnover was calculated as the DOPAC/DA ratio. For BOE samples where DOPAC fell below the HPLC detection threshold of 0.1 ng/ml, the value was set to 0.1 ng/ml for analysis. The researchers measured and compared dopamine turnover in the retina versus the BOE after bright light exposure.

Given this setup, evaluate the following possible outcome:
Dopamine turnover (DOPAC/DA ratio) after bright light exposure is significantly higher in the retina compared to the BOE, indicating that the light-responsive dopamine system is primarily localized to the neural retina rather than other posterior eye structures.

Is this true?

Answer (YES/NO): YES